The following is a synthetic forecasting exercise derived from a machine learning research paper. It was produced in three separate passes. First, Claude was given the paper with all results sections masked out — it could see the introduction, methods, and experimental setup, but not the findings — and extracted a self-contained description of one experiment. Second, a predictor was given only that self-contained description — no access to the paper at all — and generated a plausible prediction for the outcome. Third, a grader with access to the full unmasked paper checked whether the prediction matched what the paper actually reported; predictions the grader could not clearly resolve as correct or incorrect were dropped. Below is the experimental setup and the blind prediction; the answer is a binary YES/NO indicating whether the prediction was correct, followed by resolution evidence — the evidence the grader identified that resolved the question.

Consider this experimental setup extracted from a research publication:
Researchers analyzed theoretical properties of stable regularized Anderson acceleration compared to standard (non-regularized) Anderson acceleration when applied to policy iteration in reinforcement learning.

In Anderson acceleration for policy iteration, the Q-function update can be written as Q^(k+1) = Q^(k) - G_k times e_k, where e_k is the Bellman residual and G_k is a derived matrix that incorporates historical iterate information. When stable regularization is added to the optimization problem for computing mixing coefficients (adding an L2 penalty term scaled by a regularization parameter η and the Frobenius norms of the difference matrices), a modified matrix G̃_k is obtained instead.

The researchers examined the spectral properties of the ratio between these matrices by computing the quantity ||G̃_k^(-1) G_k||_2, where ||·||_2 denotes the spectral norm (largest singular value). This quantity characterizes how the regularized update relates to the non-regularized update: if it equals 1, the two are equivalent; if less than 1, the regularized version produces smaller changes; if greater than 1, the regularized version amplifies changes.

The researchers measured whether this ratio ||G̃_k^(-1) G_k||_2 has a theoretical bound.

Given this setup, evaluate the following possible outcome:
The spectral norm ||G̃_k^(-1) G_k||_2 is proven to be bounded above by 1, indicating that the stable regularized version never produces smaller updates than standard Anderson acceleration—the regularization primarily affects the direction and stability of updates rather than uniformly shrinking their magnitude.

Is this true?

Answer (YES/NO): NO